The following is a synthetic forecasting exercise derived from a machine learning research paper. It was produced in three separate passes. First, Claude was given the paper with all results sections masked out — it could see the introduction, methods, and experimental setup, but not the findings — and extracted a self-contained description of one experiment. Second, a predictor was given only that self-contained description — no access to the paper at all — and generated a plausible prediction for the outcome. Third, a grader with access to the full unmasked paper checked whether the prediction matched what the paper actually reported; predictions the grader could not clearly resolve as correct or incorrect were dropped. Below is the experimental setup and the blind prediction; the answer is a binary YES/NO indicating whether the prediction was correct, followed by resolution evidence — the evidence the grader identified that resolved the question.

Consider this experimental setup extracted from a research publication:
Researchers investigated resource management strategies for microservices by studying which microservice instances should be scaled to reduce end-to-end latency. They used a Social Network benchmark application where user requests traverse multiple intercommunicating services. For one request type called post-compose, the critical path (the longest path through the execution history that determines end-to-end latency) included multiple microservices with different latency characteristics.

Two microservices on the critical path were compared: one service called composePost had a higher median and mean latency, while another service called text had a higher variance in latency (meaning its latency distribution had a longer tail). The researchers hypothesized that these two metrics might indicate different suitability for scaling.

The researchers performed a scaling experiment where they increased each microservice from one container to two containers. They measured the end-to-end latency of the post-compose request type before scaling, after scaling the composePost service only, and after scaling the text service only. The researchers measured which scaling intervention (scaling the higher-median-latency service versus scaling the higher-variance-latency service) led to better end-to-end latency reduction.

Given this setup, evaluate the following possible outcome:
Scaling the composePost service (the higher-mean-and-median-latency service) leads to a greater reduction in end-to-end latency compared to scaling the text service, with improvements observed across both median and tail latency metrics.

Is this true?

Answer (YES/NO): NO